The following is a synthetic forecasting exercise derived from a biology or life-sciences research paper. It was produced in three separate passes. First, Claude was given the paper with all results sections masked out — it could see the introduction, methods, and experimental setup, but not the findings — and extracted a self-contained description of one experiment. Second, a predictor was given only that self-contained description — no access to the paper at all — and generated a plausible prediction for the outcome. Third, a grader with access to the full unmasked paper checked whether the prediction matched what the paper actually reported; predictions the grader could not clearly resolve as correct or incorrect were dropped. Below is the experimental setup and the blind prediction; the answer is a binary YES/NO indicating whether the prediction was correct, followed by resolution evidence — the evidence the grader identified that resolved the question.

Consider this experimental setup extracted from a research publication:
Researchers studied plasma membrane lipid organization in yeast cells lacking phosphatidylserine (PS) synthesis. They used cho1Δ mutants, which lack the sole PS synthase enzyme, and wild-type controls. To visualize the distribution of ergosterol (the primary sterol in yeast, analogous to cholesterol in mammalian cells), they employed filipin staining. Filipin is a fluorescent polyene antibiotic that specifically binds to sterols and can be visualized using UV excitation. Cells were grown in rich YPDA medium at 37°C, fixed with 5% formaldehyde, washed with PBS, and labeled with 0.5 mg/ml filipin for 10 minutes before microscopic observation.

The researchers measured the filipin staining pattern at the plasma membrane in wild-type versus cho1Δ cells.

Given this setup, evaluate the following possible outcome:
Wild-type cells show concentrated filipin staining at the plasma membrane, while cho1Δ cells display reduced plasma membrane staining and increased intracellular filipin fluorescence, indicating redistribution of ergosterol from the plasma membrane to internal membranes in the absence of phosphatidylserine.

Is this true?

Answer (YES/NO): NO